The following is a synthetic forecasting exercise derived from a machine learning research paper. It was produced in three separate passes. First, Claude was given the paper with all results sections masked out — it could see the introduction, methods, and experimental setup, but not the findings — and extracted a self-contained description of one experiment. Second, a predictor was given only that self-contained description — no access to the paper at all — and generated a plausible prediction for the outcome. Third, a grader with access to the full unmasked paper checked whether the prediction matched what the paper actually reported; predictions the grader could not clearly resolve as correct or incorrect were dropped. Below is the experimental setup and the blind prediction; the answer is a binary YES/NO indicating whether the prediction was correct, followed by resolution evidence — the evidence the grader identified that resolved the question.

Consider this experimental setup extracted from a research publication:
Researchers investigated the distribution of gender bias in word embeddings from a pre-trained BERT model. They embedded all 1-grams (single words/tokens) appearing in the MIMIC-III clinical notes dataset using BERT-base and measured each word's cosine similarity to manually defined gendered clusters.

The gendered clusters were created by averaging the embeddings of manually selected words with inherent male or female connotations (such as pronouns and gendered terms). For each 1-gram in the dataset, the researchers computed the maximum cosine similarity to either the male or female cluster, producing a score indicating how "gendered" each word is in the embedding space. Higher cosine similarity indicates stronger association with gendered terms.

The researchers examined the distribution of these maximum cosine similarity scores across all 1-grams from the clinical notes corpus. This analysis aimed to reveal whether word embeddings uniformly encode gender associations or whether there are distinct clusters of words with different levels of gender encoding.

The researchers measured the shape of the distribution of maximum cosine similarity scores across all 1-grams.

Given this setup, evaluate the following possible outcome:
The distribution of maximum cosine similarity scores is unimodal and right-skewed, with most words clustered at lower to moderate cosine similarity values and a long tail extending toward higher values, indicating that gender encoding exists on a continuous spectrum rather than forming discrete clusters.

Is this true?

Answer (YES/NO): NO